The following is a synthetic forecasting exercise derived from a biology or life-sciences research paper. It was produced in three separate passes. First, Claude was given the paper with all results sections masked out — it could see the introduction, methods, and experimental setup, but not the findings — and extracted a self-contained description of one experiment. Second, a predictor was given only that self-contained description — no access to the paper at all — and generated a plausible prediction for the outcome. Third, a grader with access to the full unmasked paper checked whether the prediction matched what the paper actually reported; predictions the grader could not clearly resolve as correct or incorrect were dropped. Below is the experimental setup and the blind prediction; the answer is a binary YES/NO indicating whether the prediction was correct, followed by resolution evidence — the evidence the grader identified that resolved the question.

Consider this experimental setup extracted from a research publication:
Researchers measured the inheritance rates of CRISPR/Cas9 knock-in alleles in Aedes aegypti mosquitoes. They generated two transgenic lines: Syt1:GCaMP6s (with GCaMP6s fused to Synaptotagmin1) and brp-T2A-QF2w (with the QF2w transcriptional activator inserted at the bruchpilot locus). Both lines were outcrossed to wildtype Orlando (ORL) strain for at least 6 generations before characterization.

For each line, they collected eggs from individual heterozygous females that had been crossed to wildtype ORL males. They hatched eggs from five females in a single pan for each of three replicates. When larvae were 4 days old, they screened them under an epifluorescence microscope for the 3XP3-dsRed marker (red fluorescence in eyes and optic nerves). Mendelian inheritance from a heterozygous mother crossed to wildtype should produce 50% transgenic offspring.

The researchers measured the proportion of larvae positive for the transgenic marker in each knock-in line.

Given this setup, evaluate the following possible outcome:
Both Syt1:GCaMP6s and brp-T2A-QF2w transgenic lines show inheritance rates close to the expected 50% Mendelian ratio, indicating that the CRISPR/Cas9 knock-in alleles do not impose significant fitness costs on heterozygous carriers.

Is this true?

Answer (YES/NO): YES